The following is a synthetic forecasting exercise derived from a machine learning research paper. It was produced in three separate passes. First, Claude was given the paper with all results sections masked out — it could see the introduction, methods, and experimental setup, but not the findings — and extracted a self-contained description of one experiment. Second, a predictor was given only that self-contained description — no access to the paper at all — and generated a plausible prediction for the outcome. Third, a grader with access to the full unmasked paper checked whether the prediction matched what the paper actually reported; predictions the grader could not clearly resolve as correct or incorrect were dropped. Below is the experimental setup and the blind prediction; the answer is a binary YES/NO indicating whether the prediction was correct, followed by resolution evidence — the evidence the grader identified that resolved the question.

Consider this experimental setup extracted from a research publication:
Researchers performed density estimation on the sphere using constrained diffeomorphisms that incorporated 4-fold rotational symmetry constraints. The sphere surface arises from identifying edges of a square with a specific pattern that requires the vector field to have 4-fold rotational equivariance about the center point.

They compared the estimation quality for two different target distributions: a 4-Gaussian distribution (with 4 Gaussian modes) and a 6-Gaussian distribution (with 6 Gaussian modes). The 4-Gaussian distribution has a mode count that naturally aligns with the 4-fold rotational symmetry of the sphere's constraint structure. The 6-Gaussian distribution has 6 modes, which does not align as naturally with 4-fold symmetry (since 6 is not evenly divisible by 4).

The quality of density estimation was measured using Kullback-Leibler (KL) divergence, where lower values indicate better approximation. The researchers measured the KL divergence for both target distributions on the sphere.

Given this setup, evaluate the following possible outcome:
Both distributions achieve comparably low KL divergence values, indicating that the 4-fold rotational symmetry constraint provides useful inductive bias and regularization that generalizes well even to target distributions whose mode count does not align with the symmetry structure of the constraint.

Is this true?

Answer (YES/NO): NO